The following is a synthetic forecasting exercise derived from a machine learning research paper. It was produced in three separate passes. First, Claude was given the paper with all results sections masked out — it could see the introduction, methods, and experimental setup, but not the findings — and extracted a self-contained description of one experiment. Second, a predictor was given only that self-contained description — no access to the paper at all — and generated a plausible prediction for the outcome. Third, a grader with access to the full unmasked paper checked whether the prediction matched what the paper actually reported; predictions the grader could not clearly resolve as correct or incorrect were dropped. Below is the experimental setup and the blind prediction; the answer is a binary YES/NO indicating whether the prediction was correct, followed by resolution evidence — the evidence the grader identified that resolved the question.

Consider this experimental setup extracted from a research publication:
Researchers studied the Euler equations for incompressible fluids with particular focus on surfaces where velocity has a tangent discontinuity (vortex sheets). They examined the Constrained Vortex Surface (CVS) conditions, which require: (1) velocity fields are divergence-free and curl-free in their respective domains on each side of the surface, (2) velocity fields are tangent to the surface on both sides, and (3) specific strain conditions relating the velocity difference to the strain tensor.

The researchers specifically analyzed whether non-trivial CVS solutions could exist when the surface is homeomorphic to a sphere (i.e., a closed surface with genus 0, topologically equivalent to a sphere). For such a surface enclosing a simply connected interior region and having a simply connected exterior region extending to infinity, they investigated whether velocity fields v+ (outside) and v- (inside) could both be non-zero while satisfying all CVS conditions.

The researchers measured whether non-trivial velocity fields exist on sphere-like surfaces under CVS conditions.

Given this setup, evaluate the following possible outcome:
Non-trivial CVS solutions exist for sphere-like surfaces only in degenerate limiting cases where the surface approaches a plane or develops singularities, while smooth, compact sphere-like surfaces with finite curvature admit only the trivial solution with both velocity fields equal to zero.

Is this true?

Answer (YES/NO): NO